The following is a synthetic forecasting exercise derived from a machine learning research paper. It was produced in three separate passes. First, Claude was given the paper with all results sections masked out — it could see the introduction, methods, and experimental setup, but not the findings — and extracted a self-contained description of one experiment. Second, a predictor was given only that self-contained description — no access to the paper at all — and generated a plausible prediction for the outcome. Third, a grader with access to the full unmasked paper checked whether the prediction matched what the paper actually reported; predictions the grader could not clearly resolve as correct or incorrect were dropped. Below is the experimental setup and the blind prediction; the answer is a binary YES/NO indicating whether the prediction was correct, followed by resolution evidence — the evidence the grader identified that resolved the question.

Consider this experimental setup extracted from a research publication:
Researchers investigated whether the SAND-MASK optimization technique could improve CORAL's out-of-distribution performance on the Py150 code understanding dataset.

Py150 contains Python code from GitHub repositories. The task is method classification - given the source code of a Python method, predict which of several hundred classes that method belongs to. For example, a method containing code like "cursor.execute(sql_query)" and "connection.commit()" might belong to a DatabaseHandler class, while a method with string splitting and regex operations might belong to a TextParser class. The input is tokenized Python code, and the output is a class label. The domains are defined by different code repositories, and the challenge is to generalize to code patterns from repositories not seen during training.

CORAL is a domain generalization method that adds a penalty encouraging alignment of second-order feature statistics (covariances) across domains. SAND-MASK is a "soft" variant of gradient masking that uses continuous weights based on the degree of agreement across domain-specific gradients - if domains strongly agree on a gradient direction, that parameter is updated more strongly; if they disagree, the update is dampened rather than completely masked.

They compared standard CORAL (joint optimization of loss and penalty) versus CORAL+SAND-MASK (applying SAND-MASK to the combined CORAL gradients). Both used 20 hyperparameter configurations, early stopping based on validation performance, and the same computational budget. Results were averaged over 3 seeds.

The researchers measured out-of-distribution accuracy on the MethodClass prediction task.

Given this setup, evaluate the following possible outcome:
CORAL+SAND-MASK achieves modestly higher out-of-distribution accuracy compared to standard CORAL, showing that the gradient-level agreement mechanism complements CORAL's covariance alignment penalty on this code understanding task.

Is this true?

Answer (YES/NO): YES